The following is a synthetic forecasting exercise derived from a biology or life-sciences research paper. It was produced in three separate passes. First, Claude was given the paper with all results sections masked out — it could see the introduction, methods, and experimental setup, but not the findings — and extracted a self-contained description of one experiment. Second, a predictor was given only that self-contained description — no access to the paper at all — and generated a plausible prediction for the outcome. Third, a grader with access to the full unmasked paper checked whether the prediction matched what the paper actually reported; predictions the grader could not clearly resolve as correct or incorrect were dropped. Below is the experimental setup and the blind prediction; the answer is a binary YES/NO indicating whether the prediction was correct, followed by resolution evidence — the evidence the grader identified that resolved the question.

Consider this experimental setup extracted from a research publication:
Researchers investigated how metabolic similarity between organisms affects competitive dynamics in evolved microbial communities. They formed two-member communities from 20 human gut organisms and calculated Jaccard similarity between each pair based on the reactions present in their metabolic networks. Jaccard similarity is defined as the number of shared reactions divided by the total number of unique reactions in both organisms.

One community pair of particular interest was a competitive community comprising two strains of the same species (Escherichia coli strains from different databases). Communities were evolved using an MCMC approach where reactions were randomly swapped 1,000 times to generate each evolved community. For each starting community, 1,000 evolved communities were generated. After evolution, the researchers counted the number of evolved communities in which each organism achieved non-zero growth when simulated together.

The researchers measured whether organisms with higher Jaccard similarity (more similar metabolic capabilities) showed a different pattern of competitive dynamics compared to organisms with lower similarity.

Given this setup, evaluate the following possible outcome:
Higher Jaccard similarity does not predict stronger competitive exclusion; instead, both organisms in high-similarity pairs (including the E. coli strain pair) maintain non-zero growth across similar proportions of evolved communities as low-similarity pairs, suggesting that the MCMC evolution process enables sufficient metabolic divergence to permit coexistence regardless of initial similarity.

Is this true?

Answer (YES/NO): NO